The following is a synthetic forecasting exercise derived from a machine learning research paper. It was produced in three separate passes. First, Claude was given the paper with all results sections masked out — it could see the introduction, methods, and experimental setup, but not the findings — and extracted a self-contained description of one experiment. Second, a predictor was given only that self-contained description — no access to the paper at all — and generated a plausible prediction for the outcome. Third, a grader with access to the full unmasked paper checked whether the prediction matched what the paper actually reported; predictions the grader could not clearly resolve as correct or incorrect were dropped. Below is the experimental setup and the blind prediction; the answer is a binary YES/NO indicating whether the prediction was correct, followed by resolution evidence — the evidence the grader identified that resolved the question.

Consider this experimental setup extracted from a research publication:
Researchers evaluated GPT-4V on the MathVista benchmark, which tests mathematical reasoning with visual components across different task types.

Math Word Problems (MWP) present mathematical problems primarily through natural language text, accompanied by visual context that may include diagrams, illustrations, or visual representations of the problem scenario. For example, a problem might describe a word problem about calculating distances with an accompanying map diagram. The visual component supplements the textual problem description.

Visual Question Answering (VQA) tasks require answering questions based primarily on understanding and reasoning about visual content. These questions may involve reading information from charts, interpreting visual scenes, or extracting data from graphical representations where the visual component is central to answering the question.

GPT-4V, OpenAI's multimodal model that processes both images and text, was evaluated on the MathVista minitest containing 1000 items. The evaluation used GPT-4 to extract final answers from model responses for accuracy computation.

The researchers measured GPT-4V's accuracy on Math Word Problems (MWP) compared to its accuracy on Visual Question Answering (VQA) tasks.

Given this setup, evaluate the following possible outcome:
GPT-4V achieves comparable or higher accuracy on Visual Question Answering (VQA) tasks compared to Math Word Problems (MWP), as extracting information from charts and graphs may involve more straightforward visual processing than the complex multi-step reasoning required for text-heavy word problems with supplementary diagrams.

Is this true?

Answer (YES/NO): NO